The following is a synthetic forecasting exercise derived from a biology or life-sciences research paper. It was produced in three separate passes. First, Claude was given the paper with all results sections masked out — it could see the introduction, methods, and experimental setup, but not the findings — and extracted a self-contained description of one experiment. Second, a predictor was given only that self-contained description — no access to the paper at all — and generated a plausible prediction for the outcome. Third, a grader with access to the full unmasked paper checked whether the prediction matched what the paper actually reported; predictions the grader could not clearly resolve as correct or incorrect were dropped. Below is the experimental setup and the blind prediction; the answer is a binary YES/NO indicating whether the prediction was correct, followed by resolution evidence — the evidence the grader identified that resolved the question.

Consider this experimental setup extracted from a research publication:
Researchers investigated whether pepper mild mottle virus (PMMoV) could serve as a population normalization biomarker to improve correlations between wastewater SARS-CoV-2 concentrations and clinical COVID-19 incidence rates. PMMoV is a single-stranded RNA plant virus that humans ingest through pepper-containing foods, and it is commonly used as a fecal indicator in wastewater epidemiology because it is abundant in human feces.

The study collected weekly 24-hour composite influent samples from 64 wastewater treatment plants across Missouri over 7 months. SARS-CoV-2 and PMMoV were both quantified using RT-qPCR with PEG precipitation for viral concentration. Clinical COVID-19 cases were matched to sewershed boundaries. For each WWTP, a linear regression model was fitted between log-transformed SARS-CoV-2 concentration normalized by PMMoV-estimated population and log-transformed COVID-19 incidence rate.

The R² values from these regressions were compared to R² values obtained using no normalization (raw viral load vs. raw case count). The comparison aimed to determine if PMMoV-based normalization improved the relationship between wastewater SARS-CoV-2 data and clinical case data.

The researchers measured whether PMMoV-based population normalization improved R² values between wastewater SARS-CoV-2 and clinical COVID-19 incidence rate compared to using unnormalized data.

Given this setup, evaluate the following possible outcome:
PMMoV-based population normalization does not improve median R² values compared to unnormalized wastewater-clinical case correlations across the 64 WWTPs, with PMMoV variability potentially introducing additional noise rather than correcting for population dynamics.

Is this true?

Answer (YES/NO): YES